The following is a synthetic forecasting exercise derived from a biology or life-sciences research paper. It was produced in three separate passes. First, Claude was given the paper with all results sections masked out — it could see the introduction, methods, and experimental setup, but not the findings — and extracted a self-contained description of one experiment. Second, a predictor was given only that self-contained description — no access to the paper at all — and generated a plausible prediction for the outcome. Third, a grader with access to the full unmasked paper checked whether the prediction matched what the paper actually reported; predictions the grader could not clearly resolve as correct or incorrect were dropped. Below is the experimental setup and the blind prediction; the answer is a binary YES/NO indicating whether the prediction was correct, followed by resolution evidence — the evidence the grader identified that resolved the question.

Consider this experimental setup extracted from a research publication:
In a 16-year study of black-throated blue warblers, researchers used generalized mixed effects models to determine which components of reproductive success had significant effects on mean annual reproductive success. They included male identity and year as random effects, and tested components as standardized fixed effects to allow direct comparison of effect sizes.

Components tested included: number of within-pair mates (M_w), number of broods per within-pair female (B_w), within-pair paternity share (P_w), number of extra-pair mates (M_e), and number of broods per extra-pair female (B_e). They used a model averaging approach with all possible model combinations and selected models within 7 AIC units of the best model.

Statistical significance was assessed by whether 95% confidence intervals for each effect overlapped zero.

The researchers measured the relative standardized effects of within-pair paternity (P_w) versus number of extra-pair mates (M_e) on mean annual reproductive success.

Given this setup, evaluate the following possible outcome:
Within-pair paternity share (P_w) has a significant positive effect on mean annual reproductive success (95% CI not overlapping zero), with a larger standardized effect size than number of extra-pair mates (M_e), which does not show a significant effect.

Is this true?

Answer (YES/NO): NO